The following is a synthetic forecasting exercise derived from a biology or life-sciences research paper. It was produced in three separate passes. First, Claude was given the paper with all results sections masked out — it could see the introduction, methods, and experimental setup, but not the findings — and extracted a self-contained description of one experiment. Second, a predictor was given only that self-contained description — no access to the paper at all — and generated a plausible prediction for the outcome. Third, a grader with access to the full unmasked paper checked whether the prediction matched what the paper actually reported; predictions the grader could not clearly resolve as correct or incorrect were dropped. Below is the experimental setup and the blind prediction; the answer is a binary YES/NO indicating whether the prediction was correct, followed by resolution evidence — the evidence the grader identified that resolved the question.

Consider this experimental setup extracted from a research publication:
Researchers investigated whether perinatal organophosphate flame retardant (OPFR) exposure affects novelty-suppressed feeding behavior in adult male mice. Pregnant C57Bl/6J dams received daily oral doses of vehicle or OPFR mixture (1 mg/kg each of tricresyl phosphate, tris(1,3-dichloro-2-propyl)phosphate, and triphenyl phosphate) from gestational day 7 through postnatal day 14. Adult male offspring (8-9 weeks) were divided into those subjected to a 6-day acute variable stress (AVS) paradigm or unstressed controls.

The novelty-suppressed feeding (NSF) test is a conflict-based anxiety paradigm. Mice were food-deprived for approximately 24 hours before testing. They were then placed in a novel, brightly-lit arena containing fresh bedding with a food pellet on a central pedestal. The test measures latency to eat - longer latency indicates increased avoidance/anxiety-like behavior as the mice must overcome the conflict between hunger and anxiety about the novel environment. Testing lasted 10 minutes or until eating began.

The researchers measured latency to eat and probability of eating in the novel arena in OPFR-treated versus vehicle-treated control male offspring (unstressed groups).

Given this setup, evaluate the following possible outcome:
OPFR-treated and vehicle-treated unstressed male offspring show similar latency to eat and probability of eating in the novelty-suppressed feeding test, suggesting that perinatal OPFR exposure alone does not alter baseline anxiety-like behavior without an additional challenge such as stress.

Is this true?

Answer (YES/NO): NO